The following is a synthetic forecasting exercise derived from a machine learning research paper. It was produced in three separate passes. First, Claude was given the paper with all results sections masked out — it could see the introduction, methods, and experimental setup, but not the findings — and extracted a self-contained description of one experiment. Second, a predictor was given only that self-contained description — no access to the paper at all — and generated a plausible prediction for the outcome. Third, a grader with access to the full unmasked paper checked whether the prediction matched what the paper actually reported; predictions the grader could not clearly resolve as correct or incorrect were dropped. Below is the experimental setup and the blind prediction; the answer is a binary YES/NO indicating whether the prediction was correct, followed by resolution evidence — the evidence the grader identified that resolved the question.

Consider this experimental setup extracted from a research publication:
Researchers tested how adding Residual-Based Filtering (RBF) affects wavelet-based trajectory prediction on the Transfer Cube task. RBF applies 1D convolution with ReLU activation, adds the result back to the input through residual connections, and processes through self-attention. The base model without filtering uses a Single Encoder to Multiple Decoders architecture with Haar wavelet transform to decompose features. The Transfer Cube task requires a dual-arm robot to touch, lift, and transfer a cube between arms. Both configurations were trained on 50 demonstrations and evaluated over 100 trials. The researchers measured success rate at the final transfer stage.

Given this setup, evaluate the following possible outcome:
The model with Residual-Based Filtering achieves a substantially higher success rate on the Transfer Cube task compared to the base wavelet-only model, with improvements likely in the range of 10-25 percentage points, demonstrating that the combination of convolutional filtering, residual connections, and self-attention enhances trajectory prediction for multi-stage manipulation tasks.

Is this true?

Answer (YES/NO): NO